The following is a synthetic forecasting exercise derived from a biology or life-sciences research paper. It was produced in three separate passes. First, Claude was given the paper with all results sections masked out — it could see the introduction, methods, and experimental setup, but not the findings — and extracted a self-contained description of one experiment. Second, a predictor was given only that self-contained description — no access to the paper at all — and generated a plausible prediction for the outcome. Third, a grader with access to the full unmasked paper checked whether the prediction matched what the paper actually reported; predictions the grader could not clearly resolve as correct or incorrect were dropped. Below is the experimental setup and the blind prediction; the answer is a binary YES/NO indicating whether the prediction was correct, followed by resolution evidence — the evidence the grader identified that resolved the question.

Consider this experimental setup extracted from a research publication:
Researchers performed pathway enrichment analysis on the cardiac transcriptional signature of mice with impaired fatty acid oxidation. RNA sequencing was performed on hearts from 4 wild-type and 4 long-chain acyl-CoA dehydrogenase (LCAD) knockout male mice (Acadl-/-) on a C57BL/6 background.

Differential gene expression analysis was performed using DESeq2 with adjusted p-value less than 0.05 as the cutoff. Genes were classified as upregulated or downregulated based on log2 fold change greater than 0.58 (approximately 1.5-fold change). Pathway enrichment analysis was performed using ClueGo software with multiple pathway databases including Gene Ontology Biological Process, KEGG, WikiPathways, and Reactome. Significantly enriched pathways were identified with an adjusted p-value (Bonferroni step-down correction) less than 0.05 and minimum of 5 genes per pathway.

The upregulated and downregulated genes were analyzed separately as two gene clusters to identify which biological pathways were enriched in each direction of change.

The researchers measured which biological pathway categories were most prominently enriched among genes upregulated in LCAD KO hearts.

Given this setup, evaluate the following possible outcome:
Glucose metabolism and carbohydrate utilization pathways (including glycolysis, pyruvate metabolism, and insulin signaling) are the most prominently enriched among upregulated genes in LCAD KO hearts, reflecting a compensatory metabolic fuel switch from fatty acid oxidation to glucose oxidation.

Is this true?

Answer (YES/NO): NO